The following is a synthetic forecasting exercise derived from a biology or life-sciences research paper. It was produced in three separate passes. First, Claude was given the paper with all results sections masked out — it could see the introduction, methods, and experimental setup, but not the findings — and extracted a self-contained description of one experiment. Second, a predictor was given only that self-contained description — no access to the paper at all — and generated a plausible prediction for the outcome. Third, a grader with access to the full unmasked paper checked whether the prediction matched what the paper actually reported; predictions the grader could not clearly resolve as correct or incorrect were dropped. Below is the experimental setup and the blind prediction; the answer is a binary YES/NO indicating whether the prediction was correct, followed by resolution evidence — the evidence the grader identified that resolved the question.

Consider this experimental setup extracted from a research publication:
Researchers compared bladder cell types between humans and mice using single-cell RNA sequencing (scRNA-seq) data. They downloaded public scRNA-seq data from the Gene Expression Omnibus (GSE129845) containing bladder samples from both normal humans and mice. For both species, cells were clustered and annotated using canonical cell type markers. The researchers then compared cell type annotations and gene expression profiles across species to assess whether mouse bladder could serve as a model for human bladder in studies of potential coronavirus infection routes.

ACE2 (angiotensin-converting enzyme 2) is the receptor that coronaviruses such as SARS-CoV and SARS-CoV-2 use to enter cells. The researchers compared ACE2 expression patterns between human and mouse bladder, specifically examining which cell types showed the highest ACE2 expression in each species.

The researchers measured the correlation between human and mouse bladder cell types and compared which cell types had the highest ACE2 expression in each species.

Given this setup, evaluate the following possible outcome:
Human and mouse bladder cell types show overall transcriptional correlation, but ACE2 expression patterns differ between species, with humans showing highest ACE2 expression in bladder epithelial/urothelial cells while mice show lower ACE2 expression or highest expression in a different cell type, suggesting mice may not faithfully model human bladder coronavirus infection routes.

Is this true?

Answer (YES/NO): NO